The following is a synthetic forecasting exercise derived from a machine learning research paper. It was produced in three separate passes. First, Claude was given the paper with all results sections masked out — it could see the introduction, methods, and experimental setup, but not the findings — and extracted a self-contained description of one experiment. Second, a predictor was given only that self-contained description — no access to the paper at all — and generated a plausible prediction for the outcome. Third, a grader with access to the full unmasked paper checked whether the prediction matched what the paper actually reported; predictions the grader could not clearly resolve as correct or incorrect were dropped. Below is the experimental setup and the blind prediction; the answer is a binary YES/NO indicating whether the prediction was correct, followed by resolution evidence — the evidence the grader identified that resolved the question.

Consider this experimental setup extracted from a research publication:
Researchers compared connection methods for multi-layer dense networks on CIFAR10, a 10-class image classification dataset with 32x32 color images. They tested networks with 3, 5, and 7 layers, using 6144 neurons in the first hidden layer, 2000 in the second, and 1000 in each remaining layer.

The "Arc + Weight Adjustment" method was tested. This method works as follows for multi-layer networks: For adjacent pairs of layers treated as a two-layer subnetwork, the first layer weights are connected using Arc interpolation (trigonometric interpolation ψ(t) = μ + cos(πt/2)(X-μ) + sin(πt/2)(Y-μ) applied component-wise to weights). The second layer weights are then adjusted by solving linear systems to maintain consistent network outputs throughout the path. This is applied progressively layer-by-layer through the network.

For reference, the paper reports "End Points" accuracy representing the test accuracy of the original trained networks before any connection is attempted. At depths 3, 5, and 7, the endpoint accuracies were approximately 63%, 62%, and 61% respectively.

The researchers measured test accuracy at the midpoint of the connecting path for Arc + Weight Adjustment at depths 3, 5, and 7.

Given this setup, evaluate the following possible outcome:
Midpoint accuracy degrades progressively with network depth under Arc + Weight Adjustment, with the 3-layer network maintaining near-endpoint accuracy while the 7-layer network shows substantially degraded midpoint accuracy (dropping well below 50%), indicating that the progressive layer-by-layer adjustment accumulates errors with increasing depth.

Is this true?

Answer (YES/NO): NO